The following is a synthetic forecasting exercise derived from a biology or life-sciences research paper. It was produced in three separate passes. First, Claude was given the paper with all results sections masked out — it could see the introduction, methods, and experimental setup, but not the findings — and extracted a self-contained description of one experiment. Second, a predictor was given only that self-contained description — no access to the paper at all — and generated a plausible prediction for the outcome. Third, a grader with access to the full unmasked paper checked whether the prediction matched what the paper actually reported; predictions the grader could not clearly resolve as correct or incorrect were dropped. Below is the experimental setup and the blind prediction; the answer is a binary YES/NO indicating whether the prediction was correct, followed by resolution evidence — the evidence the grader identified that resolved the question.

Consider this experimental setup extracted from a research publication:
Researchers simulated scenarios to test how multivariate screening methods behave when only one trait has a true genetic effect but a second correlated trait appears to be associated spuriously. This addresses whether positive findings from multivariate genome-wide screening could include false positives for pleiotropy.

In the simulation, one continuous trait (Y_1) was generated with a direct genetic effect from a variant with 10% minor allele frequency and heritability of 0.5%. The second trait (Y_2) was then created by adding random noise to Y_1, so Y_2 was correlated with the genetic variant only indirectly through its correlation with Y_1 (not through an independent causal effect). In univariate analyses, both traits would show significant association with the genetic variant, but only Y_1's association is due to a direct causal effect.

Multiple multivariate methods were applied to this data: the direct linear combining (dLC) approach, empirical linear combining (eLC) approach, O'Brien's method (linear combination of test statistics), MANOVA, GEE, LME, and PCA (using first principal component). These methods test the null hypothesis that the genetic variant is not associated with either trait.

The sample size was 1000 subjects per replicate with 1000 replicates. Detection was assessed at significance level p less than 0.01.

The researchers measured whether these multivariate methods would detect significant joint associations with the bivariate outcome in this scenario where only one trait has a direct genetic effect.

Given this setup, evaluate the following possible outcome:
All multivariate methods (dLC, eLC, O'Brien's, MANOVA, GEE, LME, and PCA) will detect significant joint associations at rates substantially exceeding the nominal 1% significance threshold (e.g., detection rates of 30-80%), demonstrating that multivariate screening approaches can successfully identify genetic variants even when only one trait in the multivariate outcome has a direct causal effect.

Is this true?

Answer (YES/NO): NO